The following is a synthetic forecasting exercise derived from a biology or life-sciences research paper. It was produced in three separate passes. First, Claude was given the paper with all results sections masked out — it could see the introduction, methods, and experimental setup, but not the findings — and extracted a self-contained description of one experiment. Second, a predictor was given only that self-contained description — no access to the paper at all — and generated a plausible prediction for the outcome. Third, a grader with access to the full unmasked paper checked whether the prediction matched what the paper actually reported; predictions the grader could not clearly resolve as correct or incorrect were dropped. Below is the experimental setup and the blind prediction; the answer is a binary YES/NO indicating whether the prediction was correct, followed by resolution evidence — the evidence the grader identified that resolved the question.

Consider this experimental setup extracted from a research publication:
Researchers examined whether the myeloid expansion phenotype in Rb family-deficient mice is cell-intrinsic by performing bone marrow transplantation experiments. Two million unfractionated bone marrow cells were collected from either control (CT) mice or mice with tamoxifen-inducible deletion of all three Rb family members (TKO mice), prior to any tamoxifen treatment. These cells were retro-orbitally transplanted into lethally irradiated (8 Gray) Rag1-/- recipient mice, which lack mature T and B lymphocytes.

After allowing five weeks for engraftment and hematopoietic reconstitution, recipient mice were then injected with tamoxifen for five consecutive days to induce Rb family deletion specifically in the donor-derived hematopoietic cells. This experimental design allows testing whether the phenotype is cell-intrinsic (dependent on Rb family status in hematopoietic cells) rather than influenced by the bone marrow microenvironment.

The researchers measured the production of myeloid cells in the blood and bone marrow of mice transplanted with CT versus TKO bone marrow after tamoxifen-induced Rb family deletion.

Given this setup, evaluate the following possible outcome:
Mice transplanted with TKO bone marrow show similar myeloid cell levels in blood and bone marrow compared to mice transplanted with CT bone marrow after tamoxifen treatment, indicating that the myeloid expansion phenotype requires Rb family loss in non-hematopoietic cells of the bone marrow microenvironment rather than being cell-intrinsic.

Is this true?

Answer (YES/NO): NO